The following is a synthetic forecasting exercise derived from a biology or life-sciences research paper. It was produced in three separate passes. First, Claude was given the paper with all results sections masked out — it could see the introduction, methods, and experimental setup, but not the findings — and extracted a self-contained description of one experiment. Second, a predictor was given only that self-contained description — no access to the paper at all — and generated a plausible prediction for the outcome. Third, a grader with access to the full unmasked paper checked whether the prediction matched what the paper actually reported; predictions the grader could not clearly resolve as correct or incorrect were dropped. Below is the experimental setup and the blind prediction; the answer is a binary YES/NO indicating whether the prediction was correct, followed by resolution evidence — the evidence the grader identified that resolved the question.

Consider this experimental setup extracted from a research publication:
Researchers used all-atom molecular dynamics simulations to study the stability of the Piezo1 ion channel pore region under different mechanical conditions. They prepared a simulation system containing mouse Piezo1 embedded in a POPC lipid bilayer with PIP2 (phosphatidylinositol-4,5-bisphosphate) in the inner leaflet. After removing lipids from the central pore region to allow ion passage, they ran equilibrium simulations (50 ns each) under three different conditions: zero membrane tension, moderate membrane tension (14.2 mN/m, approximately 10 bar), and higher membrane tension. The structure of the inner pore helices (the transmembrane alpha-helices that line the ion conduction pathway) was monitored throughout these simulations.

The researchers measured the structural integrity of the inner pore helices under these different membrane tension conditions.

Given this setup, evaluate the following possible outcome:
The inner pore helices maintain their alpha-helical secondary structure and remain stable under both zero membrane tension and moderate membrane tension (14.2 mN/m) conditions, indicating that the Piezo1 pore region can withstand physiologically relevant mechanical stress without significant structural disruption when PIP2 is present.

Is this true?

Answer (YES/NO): NO